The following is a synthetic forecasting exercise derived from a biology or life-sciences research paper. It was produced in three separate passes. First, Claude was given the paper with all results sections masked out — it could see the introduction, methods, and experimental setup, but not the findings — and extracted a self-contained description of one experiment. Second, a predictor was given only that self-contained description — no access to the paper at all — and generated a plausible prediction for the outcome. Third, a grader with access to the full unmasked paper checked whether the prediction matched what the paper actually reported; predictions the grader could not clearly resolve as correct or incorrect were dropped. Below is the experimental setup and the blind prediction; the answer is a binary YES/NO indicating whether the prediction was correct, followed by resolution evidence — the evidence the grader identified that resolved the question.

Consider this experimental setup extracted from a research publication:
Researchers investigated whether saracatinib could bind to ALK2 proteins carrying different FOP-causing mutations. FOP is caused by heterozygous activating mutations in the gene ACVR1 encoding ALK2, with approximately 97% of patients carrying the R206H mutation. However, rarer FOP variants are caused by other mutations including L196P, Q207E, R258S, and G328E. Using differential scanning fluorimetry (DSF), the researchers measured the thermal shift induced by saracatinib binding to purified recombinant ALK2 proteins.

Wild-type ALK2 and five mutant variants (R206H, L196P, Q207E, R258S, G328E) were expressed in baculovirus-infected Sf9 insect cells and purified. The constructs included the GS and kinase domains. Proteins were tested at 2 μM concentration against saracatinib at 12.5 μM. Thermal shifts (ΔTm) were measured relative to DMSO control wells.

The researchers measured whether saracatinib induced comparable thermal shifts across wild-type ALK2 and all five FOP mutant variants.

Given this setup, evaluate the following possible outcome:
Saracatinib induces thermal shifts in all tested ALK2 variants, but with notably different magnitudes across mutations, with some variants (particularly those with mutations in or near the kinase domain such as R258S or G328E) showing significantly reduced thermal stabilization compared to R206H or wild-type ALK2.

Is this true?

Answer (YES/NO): NO